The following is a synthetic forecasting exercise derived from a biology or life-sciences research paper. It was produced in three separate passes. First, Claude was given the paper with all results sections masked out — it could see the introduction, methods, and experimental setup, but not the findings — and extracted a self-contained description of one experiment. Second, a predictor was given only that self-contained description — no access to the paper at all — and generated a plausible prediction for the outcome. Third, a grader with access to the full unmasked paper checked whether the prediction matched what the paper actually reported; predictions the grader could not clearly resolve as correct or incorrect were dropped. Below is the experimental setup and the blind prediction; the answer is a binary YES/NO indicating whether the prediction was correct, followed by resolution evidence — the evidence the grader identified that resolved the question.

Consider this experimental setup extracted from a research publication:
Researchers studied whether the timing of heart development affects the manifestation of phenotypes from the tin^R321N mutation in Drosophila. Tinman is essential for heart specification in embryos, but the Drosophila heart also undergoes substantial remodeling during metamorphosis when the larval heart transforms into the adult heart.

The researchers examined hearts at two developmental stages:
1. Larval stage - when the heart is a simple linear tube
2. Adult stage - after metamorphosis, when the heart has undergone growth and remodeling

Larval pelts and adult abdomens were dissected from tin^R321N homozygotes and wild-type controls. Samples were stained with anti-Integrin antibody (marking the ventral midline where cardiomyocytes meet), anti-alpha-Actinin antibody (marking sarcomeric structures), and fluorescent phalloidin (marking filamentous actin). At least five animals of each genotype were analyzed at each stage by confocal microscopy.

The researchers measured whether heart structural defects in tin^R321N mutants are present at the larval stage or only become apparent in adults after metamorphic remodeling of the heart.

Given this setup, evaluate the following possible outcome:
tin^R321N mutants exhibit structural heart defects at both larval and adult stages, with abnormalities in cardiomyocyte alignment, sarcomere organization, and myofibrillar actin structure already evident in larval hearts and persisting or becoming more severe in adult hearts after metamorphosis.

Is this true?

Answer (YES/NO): NO